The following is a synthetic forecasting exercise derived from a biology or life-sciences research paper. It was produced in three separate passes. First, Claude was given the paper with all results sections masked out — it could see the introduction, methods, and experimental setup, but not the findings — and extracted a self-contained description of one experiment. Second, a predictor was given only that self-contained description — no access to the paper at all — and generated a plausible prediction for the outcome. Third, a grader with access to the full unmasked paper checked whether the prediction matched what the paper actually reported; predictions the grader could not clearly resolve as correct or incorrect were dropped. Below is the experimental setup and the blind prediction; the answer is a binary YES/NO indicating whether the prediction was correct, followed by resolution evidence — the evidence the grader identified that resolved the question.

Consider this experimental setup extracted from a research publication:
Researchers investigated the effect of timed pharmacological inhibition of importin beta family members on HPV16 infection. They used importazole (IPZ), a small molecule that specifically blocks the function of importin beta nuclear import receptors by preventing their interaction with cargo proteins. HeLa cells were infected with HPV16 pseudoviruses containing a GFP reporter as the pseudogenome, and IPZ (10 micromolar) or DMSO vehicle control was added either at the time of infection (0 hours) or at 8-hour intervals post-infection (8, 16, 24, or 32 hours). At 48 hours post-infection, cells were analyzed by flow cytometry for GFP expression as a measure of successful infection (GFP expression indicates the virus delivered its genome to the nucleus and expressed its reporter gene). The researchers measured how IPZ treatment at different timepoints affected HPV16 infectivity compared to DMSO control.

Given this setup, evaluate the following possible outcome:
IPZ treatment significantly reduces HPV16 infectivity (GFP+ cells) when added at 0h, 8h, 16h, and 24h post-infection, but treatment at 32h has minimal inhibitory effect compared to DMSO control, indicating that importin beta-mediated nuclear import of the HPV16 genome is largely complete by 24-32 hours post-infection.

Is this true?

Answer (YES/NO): NO